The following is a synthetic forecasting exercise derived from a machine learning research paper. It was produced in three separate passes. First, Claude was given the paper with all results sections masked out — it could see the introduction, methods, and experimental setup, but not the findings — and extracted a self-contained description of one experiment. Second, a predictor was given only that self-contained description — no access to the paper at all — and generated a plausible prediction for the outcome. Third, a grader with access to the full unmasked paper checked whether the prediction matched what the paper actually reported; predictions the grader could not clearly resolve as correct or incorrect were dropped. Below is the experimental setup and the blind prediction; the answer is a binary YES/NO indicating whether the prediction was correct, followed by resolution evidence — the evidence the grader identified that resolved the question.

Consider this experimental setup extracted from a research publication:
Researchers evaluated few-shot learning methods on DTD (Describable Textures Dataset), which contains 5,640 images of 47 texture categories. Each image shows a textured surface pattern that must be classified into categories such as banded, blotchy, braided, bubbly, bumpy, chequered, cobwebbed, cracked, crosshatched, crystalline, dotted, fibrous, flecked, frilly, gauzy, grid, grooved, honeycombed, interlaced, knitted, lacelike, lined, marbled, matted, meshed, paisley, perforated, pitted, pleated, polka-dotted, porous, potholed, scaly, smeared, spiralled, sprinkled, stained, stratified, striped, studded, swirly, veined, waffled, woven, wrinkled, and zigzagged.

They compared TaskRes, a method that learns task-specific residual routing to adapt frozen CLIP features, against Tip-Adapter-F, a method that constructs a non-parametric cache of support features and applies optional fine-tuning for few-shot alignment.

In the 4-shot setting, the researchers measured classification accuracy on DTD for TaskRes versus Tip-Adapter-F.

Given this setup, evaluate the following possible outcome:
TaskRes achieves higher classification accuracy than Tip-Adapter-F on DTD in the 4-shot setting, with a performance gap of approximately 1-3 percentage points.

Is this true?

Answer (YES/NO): YES